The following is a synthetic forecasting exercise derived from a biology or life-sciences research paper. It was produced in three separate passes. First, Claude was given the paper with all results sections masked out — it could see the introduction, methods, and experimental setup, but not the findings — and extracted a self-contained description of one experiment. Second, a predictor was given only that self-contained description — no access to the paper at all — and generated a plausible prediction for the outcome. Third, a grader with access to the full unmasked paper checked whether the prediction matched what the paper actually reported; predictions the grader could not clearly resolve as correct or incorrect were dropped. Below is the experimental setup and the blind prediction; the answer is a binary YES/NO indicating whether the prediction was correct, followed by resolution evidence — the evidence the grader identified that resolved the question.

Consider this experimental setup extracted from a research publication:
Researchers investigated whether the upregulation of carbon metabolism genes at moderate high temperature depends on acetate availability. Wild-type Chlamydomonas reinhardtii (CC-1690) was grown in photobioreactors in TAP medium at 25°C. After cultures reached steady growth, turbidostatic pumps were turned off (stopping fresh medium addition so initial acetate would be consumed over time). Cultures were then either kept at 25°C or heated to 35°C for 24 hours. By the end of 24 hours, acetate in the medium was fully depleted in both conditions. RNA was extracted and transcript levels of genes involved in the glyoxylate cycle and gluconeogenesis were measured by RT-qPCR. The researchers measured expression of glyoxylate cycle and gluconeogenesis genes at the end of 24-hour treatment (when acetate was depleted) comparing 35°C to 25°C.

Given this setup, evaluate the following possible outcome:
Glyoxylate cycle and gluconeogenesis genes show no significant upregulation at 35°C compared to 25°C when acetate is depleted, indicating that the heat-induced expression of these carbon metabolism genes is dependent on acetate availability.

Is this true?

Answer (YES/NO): NO